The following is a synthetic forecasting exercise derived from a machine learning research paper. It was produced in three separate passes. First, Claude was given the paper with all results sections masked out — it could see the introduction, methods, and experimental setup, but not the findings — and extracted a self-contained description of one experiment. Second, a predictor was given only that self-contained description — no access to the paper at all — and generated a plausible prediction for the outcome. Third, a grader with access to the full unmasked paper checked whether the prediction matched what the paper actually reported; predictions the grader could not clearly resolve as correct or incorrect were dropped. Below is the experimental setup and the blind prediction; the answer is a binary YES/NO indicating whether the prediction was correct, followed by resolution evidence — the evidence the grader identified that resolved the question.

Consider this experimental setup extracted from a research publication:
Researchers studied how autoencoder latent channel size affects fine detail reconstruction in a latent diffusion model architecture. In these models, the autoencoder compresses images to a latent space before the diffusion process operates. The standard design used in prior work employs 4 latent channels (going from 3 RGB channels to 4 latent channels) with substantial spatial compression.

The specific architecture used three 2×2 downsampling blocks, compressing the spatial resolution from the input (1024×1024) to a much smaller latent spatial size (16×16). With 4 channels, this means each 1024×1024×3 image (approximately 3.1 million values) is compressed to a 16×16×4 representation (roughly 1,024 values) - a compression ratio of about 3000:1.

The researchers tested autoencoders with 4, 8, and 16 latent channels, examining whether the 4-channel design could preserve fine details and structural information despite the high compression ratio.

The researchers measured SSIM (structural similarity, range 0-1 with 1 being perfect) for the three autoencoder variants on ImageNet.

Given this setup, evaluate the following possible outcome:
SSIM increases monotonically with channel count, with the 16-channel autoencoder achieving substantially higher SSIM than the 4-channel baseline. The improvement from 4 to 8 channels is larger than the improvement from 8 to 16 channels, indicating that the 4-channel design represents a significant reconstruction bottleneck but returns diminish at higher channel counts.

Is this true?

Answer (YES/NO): NO